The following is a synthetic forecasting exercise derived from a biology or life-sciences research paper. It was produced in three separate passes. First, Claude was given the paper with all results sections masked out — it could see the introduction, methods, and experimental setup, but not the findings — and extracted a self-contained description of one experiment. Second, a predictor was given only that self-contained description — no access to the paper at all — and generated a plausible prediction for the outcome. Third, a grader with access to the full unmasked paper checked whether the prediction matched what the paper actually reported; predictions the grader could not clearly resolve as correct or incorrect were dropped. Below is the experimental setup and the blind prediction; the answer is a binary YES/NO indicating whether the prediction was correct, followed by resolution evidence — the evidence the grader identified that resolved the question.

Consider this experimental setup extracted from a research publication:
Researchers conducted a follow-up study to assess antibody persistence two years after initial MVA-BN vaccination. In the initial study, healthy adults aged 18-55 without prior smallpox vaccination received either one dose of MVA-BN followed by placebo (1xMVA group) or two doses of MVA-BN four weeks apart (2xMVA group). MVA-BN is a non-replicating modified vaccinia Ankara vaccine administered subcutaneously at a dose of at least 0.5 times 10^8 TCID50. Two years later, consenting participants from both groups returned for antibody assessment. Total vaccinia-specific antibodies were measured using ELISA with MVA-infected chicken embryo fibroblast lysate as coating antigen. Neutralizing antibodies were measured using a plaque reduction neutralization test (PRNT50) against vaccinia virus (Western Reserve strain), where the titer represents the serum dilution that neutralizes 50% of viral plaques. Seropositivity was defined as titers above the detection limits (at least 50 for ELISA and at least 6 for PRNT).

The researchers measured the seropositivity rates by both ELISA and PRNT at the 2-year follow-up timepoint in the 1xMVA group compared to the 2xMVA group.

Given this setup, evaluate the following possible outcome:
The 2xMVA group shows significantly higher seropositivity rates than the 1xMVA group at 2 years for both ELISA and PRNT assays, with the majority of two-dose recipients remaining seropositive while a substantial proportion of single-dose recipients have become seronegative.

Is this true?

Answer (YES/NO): NO